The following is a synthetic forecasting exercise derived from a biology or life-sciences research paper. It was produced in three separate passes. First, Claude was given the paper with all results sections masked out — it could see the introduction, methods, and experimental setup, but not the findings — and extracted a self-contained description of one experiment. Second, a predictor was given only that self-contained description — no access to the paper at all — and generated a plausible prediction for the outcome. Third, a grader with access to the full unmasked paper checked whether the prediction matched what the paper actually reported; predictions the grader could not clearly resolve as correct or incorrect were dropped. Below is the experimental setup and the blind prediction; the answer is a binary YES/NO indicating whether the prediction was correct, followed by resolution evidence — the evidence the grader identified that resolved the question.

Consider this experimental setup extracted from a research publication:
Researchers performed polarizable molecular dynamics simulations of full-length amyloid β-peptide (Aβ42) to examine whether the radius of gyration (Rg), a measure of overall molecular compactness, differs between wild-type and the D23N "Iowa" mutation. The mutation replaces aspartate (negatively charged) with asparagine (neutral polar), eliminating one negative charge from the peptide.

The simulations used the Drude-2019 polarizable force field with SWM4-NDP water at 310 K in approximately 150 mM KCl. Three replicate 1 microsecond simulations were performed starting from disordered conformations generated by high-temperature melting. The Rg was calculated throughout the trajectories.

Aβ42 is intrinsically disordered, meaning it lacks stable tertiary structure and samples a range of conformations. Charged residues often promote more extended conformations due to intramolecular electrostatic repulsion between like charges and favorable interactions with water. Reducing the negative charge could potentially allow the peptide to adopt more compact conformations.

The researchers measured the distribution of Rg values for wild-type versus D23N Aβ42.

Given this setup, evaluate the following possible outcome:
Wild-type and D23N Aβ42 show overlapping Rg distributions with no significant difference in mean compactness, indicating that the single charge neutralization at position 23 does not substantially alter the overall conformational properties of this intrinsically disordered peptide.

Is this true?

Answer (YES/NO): NO